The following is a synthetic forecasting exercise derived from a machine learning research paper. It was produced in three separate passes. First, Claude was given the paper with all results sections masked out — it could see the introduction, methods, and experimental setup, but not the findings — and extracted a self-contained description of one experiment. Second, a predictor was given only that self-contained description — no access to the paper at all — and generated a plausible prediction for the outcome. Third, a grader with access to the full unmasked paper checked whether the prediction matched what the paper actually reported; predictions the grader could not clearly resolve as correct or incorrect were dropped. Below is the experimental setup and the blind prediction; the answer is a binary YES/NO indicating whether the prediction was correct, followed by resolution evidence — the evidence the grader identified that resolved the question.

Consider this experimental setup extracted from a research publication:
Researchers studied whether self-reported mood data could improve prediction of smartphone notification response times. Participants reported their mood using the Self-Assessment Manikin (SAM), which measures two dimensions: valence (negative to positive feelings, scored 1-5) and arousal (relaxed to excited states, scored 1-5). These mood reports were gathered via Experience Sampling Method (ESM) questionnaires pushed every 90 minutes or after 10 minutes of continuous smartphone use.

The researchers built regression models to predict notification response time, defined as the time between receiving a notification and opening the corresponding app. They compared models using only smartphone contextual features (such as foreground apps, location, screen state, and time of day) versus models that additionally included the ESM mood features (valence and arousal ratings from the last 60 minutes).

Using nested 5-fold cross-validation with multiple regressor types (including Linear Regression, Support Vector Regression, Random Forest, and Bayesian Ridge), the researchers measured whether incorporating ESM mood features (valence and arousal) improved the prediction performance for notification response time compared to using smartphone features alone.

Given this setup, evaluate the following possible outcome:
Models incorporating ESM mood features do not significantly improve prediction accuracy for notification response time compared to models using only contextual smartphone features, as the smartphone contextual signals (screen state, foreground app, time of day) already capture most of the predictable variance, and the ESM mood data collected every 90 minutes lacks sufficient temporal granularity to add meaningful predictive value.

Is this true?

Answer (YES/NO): NO